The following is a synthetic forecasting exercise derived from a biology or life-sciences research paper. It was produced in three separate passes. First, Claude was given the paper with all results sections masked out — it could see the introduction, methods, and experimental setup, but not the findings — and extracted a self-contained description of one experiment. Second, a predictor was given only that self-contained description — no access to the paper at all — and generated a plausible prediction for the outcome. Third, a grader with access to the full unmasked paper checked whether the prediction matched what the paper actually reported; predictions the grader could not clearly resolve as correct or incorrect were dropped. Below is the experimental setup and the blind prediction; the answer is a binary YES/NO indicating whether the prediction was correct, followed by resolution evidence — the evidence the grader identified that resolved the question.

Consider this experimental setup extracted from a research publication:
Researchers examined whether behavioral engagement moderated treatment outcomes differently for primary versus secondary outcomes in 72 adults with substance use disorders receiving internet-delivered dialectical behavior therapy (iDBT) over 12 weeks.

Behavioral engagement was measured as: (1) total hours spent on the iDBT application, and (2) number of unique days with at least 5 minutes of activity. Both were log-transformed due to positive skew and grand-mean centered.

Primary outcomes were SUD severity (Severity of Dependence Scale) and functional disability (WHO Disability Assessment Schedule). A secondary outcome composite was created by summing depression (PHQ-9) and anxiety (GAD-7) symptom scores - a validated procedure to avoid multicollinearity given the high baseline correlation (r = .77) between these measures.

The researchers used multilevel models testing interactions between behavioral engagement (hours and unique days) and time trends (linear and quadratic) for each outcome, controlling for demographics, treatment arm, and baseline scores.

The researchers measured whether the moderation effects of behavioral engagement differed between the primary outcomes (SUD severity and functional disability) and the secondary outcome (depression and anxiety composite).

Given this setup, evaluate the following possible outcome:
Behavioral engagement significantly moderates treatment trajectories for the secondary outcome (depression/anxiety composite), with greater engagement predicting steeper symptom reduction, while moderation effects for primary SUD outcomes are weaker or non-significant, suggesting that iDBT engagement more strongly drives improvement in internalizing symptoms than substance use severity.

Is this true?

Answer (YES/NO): YES